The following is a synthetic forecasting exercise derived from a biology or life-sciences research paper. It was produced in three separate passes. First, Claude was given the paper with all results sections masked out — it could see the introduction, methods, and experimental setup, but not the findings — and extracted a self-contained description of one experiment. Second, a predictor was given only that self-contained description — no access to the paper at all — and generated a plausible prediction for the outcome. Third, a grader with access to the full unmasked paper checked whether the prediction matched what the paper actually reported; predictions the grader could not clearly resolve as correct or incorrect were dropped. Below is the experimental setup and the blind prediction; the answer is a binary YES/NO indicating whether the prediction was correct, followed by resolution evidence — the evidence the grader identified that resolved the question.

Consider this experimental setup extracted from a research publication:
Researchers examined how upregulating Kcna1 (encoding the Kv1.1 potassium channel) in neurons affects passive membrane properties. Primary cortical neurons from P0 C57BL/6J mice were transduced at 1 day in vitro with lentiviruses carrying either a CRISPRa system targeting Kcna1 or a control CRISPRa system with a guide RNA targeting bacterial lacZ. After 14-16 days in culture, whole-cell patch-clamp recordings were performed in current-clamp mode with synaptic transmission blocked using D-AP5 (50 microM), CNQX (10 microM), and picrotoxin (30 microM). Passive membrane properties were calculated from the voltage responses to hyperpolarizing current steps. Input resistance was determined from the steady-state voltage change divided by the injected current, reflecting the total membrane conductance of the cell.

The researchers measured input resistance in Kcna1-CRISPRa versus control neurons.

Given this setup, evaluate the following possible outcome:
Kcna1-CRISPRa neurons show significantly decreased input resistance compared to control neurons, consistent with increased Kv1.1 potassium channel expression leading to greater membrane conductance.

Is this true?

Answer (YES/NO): NO